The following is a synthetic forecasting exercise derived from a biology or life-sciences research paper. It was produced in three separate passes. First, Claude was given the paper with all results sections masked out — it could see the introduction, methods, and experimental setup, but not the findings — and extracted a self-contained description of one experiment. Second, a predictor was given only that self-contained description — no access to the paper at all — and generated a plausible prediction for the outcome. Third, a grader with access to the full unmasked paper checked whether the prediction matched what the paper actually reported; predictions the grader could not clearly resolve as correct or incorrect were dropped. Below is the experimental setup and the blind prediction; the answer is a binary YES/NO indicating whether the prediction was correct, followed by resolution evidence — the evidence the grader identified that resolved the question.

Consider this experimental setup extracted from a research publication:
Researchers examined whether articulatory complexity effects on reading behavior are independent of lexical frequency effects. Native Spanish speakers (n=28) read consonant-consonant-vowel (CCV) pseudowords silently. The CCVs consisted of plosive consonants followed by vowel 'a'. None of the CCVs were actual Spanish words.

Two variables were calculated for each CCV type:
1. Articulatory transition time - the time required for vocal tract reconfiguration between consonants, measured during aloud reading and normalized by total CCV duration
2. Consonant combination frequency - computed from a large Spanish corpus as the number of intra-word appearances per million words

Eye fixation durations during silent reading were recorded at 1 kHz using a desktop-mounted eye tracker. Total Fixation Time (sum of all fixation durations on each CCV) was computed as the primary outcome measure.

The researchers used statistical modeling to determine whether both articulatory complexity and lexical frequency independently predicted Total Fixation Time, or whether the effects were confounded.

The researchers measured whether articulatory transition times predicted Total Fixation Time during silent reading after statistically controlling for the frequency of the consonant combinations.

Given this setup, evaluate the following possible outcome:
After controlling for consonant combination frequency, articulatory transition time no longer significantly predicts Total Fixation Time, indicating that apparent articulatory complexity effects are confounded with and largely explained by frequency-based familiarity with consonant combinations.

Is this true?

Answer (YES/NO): NO